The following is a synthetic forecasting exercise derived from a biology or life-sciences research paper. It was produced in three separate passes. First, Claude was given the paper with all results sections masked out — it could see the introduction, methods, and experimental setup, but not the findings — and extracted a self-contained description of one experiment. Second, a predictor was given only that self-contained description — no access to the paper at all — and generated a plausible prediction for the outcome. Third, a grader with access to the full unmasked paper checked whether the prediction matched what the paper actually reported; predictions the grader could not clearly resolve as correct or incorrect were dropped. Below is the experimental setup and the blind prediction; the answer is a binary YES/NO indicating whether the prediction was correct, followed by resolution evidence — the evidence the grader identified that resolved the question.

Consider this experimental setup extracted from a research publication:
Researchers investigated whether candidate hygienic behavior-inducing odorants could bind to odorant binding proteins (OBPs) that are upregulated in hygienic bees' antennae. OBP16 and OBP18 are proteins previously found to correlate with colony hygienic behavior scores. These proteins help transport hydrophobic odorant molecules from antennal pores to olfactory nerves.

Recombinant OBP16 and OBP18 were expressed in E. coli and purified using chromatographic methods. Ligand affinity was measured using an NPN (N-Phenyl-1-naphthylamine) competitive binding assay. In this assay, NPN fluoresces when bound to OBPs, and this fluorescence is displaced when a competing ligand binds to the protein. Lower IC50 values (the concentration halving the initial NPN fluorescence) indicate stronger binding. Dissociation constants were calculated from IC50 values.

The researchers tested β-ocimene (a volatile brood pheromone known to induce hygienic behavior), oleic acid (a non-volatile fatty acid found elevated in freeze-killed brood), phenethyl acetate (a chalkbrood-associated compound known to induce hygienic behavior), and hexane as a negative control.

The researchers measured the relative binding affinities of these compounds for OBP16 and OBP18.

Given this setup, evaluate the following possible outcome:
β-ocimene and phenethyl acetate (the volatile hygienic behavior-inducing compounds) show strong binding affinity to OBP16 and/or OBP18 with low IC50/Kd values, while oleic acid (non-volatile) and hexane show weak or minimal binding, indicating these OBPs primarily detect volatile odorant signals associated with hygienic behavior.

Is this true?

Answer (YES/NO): NO